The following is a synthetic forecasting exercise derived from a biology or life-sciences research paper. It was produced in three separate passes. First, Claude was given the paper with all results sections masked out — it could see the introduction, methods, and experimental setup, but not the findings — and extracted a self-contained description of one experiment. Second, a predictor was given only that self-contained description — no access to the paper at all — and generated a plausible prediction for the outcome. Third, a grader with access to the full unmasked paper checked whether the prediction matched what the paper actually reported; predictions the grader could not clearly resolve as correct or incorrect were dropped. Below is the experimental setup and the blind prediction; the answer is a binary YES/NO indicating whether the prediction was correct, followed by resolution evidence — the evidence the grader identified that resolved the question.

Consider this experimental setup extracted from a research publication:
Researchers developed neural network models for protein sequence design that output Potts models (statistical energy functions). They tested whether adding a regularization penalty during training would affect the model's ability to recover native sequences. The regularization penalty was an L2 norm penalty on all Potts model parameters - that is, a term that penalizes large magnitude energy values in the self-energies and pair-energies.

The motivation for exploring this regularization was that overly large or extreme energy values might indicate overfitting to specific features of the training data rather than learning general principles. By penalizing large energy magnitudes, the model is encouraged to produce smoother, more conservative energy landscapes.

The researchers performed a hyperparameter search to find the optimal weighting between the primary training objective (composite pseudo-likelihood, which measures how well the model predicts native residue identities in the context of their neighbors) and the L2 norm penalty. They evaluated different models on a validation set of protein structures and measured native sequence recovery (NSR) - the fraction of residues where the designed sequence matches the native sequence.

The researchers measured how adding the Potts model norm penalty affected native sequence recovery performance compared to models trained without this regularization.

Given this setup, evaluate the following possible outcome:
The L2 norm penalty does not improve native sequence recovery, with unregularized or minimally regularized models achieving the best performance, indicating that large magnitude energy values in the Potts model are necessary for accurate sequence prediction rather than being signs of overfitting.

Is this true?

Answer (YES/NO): NO